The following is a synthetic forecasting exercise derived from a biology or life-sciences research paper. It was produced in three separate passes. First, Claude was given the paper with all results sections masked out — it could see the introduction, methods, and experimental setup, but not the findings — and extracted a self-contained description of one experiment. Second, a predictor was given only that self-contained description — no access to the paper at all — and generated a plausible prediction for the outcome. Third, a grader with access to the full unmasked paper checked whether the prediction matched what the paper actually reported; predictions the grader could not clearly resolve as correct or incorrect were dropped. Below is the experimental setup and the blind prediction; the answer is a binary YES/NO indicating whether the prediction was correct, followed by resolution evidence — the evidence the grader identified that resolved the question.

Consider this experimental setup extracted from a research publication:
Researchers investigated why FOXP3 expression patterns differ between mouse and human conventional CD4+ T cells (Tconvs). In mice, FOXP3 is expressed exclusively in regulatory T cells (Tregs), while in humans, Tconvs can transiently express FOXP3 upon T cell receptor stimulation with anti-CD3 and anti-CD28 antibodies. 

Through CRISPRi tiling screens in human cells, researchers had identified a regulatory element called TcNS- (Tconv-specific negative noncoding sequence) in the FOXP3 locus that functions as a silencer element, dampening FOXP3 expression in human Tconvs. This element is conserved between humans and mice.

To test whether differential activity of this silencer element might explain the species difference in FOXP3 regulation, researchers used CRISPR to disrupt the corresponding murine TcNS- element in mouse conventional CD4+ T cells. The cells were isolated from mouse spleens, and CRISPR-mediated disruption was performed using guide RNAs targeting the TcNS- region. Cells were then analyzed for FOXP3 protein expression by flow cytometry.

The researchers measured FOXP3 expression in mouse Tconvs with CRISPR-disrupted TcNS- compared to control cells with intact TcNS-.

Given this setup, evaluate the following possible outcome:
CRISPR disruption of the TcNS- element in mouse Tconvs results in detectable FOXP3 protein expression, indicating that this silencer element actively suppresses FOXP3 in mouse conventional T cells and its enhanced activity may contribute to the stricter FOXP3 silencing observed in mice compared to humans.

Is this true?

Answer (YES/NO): YES